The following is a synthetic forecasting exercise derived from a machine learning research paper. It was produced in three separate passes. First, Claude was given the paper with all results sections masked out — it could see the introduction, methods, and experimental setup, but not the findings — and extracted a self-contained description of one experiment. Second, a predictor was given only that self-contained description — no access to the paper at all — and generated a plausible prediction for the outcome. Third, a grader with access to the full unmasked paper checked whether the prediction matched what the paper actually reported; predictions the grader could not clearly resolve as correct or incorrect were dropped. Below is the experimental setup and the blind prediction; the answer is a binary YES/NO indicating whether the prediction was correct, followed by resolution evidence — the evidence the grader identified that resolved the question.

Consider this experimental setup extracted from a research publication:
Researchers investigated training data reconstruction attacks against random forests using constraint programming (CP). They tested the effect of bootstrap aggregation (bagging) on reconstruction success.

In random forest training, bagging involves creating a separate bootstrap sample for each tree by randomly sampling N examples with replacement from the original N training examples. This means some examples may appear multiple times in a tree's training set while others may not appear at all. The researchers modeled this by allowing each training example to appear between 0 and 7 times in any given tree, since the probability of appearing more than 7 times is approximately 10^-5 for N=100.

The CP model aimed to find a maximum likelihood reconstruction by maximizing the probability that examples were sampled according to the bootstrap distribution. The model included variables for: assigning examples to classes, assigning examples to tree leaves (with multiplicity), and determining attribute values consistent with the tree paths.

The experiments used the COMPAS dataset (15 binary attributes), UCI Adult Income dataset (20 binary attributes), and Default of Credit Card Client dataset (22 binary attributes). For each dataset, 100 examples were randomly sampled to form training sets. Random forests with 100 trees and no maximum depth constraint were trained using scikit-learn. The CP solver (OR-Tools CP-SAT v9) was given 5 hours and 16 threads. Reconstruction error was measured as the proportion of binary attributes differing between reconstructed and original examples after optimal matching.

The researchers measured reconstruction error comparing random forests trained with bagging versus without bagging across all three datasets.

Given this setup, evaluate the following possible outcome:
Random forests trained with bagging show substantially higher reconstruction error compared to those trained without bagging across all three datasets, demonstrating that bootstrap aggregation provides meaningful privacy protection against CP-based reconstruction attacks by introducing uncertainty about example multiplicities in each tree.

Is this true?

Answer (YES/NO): NO